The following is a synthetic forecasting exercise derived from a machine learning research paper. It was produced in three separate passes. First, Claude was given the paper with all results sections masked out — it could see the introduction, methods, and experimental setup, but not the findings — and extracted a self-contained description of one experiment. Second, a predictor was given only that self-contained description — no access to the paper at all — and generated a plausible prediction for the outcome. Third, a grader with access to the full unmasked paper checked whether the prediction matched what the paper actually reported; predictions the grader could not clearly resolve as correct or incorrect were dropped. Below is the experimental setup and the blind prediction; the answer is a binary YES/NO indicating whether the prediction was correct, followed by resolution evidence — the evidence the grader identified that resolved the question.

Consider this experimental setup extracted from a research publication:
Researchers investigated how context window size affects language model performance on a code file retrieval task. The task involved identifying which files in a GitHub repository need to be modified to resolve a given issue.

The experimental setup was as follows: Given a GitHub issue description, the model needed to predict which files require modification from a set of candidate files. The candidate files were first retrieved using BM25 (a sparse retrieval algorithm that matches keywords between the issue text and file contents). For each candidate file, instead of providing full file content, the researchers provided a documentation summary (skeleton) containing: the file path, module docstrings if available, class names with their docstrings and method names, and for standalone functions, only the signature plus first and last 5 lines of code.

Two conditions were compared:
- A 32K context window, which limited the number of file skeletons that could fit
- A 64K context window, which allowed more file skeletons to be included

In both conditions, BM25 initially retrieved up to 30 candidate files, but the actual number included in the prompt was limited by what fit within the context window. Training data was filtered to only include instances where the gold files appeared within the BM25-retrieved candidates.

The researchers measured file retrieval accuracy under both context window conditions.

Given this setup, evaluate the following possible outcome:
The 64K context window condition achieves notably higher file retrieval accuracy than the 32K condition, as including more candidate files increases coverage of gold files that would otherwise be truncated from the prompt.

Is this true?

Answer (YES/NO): YES